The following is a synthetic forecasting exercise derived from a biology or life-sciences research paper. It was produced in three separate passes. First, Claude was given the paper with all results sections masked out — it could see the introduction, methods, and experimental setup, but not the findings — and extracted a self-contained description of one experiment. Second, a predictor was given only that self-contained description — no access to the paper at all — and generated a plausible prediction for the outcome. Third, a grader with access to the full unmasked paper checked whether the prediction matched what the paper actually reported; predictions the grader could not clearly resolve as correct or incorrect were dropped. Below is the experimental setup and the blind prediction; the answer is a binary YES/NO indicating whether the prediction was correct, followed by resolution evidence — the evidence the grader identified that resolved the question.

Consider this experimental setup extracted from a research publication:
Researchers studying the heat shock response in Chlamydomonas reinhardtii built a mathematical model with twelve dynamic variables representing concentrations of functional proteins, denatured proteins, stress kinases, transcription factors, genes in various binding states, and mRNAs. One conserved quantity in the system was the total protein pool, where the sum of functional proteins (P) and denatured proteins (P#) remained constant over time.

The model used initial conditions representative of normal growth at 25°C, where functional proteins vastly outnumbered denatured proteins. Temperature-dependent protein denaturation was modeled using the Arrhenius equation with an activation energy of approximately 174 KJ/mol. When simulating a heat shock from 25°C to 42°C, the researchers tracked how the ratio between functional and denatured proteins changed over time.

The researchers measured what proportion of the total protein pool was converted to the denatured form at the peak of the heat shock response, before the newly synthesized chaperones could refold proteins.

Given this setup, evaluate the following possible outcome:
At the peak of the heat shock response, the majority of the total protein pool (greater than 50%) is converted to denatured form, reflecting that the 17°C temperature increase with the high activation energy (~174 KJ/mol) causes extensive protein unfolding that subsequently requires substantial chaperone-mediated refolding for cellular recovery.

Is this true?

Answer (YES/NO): NO